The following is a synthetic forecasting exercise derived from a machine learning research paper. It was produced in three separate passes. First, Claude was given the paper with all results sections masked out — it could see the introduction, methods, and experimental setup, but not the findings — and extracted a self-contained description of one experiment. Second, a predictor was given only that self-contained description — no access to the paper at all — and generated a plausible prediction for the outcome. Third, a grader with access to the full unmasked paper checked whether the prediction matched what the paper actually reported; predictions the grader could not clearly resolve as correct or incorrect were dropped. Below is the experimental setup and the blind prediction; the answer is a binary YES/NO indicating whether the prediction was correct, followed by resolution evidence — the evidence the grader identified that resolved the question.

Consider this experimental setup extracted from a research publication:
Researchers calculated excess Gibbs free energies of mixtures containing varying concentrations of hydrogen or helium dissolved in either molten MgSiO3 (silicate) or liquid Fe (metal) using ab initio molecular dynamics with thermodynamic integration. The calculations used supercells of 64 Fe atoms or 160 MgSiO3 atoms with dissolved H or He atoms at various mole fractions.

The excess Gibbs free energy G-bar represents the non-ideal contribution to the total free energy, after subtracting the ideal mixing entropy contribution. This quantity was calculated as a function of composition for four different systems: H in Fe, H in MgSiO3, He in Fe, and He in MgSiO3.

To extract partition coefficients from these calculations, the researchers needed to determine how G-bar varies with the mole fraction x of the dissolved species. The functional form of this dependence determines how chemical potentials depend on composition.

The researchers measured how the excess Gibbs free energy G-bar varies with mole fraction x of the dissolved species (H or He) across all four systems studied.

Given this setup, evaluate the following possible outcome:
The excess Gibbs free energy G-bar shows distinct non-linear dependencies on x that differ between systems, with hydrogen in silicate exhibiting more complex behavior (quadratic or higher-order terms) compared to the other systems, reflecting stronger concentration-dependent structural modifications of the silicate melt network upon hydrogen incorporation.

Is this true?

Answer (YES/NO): NO